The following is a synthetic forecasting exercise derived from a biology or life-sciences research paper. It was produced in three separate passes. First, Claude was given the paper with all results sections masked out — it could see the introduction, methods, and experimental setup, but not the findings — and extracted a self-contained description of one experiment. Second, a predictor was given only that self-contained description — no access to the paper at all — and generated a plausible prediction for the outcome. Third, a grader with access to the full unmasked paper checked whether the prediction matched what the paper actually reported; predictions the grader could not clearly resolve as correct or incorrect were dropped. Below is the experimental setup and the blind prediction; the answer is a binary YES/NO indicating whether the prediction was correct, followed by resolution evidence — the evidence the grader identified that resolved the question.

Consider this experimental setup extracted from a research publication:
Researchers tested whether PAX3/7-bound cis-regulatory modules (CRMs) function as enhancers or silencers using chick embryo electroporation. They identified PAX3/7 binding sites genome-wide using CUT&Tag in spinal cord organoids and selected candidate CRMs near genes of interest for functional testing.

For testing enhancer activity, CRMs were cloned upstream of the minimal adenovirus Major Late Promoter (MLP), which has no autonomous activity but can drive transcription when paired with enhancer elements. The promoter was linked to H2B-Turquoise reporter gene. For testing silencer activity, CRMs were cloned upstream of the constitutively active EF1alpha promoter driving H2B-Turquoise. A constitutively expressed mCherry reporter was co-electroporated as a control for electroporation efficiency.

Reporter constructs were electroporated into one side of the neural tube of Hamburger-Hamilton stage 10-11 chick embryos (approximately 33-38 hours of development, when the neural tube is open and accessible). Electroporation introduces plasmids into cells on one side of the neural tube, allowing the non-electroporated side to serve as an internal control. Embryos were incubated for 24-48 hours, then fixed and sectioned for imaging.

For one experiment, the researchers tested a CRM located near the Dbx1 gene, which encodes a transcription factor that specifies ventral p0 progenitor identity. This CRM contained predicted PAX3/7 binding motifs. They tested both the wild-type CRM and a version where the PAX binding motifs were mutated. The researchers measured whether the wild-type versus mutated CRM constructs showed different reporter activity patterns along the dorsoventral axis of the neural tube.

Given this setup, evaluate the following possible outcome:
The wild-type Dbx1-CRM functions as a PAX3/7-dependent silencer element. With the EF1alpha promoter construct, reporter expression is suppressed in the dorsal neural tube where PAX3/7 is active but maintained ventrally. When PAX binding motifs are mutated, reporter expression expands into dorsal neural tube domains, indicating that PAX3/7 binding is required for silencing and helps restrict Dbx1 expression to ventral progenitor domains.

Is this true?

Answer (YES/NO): YES